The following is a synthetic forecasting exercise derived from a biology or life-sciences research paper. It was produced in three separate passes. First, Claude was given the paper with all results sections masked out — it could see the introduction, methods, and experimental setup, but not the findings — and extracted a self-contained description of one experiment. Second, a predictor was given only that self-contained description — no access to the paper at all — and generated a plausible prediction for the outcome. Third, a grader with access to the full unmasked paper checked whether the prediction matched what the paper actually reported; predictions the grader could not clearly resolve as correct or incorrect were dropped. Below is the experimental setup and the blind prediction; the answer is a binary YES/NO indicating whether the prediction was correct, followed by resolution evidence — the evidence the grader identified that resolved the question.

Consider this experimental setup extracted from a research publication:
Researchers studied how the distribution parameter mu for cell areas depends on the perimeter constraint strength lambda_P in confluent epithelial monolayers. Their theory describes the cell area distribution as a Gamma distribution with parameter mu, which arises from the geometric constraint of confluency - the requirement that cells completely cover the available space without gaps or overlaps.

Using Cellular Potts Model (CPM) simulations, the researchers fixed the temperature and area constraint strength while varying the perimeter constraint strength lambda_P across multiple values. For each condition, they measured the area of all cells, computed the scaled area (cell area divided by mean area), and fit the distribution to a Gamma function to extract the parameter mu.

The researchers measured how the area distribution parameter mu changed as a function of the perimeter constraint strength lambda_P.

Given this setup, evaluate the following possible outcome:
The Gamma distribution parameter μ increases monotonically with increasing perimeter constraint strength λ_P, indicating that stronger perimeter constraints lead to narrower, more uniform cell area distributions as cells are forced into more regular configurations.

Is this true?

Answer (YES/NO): NO